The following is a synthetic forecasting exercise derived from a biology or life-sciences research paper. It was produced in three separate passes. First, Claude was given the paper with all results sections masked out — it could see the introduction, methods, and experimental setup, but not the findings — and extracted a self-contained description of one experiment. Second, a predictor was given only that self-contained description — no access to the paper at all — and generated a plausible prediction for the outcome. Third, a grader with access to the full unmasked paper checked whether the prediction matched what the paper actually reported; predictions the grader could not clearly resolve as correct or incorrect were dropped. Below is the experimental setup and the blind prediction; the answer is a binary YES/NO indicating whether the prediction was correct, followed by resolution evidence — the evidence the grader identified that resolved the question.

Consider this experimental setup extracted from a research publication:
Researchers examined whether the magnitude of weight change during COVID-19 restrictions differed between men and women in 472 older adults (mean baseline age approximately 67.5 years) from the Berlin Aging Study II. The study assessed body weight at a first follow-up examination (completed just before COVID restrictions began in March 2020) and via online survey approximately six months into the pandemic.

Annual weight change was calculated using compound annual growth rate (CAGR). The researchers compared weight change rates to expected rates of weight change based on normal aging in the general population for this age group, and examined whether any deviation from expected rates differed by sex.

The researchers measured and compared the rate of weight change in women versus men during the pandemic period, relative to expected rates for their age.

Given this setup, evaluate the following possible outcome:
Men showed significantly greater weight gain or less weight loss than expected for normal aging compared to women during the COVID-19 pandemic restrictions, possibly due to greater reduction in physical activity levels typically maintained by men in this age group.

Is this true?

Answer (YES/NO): NO